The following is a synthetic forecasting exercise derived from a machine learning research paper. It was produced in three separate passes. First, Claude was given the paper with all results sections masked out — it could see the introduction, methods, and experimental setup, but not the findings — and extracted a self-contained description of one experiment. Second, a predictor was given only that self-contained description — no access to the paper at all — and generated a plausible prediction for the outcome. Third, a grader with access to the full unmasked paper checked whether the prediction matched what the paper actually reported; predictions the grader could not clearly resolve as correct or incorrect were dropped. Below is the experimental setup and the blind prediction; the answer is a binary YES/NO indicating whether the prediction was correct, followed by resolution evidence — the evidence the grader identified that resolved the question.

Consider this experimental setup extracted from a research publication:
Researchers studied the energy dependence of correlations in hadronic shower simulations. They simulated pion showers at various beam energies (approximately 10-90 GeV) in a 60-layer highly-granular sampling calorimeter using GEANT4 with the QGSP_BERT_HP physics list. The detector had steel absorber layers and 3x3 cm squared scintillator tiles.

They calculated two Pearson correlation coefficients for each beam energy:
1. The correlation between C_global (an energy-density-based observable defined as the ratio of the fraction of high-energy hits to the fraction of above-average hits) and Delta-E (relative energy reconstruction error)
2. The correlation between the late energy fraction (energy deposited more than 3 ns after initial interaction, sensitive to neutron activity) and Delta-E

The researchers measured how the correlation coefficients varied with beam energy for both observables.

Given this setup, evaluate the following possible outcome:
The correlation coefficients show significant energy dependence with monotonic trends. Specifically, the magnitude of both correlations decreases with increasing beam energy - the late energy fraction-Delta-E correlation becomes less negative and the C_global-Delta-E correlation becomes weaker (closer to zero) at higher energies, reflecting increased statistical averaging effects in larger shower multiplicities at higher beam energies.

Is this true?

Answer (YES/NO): NO